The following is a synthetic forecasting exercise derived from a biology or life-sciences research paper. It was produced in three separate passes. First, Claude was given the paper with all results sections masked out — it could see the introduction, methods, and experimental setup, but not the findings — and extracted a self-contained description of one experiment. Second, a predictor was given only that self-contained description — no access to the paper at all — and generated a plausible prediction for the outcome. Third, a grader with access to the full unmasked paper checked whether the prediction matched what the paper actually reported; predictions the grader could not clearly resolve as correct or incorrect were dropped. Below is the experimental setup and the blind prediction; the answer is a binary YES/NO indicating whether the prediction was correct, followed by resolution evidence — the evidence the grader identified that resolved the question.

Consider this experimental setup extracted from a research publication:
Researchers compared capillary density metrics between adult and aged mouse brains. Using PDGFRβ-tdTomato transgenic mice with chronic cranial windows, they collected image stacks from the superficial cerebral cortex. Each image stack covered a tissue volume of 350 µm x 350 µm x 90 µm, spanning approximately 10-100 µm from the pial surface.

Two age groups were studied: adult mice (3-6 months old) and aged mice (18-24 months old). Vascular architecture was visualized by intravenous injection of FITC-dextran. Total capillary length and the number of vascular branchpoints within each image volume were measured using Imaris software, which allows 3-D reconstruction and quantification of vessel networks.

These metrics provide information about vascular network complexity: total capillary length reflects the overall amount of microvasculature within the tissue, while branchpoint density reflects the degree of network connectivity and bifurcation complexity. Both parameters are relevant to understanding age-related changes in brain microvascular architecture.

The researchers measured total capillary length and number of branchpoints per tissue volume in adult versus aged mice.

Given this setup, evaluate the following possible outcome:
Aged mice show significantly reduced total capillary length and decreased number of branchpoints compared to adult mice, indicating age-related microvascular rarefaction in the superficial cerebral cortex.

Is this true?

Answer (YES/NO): NO